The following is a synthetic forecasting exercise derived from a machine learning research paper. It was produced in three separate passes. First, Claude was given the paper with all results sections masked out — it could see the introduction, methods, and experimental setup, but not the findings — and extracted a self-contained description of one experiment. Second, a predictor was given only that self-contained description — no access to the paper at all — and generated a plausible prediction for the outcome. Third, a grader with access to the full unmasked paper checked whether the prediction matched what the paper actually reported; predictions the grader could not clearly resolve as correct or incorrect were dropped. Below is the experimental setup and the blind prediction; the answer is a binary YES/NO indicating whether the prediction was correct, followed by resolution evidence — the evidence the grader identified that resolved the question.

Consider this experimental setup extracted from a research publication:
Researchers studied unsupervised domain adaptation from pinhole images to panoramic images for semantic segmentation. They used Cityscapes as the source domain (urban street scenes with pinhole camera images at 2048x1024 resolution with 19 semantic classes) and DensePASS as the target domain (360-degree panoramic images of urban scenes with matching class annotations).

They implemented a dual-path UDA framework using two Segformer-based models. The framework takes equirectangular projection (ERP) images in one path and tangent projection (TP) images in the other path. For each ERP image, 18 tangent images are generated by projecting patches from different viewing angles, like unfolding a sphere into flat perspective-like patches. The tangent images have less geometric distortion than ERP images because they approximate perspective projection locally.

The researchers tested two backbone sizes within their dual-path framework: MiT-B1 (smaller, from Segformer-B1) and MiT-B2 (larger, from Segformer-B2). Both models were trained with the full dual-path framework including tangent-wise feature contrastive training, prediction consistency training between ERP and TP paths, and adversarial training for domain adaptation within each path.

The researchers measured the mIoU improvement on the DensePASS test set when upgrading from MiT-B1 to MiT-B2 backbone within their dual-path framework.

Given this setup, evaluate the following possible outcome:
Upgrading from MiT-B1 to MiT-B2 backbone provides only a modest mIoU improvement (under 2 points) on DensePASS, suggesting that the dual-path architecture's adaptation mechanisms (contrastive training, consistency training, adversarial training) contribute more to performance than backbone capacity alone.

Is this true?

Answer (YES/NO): YES